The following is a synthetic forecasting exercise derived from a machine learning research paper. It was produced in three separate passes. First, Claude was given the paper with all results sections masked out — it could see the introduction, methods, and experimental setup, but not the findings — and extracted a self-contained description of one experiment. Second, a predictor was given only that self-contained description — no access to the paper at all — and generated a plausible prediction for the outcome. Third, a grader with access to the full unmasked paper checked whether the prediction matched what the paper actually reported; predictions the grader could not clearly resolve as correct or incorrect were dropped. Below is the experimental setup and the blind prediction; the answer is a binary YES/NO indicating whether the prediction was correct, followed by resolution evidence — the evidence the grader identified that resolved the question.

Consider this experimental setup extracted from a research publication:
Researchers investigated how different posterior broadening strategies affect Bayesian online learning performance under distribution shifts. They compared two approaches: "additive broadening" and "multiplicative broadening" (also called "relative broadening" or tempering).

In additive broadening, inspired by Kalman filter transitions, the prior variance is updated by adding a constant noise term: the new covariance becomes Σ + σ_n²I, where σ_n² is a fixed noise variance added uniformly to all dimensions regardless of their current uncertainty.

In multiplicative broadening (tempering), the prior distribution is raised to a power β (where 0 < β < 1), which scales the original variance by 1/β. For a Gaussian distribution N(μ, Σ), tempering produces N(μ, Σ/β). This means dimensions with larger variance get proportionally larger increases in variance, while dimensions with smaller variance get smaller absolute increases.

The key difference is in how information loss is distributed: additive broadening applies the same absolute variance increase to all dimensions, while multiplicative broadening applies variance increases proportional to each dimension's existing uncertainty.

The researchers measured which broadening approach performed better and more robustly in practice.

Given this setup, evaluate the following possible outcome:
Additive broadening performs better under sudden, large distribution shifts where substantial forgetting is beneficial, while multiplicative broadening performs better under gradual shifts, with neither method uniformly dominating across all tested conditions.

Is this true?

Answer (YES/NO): NO